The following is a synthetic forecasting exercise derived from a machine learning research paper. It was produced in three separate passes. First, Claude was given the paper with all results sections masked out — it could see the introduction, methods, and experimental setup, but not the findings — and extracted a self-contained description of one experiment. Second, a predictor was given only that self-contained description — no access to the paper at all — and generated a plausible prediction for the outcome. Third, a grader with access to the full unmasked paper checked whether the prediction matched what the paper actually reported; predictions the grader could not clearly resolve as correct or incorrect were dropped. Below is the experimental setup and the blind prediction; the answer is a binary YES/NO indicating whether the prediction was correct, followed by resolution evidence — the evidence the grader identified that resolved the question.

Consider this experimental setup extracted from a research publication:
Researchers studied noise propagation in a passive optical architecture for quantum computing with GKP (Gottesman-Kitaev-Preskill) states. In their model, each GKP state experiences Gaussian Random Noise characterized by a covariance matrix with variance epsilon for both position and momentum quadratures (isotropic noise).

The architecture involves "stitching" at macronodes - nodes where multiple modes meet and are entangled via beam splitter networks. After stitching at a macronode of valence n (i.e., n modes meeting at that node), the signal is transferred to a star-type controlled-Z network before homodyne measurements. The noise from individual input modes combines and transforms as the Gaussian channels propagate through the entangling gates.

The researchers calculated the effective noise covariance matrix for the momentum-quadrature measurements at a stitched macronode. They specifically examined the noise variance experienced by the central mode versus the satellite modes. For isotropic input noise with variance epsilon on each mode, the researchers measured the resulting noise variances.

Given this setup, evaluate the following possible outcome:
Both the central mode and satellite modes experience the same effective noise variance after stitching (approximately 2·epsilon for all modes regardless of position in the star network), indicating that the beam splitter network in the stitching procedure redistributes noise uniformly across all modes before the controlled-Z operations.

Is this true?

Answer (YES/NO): NO